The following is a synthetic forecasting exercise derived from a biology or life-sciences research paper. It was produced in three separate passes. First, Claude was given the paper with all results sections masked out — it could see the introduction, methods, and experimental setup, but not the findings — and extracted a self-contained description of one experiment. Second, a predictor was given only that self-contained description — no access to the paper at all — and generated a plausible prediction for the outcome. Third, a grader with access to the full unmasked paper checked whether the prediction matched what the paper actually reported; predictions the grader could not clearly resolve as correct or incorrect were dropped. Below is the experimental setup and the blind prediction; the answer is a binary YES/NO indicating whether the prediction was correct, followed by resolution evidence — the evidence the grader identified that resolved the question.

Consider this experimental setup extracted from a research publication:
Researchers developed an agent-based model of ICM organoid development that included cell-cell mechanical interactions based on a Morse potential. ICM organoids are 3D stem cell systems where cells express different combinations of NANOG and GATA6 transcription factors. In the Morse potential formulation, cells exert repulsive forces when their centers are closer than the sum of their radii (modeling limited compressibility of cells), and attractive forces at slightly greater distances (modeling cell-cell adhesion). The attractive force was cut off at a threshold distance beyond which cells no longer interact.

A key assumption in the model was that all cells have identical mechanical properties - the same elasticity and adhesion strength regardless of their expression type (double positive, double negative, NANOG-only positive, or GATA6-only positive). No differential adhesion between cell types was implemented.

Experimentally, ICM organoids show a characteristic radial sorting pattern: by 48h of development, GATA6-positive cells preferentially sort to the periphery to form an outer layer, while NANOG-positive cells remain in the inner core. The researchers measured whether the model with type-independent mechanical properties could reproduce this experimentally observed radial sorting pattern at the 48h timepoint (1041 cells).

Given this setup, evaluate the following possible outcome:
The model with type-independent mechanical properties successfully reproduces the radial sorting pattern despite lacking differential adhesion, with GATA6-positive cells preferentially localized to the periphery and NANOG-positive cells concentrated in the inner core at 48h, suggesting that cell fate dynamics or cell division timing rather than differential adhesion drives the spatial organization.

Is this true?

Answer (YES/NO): NO